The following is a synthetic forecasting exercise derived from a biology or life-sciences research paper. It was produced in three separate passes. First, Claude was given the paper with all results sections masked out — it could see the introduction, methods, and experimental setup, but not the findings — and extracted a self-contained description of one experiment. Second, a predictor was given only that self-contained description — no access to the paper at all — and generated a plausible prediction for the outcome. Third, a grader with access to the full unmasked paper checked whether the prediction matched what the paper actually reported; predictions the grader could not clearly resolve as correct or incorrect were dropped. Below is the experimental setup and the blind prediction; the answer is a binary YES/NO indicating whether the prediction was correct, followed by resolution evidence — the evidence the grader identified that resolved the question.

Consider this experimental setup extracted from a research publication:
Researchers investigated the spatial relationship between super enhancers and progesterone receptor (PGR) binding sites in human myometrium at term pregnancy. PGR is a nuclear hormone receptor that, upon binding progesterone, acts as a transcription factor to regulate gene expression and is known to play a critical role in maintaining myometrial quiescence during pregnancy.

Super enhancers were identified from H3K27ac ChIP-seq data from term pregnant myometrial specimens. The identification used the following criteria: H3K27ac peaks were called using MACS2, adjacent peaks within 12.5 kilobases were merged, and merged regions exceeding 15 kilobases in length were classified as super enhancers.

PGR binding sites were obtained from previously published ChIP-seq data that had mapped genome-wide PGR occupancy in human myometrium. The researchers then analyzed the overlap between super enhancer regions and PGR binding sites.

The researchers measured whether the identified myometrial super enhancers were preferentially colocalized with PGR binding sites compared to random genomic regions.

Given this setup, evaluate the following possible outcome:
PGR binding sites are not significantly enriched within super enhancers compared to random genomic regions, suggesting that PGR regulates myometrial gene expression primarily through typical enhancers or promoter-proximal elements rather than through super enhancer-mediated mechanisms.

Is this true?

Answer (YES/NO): NO